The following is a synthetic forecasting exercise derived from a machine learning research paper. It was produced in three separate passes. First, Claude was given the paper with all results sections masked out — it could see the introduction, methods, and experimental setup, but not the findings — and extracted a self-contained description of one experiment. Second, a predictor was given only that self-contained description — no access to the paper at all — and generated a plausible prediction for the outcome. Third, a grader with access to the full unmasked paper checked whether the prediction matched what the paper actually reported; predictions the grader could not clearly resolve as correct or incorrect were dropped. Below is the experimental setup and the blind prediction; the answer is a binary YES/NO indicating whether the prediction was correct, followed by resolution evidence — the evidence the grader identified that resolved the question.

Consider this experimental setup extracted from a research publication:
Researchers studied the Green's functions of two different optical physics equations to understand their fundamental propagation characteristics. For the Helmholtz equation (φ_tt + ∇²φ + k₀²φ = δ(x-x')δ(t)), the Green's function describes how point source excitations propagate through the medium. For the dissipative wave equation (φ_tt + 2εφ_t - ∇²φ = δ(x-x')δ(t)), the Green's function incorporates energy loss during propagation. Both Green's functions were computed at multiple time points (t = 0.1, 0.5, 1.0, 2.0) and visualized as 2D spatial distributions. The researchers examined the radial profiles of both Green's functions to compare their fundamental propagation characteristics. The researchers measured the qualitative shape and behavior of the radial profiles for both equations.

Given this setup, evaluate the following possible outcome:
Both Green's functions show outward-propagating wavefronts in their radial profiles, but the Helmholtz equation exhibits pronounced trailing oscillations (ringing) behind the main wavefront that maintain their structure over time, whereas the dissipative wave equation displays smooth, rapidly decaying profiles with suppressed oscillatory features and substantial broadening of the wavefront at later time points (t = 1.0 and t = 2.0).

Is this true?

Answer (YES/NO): NO